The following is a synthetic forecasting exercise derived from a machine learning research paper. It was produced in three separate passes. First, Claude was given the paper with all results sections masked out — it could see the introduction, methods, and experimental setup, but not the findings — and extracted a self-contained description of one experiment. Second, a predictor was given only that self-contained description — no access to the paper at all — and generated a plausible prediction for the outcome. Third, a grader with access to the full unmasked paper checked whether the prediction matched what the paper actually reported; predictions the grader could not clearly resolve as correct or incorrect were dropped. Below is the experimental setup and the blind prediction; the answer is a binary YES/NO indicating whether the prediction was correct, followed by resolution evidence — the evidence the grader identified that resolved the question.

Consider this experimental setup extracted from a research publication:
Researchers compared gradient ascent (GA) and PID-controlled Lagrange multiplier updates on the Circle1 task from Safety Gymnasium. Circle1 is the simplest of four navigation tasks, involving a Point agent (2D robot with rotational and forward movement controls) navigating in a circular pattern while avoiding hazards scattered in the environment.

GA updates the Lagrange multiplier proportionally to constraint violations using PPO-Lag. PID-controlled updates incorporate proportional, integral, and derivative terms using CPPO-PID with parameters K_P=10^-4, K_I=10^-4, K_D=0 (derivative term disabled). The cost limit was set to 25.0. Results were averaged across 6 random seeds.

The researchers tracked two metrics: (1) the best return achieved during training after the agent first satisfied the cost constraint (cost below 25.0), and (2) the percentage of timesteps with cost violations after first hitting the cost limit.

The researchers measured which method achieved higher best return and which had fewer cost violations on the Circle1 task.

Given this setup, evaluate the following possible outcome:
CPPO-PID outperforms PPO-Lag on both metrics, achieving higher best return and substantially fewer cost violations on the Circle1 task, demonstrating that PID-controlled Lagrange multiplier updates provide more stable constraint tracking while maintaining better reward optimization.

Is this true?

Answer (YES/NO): YES